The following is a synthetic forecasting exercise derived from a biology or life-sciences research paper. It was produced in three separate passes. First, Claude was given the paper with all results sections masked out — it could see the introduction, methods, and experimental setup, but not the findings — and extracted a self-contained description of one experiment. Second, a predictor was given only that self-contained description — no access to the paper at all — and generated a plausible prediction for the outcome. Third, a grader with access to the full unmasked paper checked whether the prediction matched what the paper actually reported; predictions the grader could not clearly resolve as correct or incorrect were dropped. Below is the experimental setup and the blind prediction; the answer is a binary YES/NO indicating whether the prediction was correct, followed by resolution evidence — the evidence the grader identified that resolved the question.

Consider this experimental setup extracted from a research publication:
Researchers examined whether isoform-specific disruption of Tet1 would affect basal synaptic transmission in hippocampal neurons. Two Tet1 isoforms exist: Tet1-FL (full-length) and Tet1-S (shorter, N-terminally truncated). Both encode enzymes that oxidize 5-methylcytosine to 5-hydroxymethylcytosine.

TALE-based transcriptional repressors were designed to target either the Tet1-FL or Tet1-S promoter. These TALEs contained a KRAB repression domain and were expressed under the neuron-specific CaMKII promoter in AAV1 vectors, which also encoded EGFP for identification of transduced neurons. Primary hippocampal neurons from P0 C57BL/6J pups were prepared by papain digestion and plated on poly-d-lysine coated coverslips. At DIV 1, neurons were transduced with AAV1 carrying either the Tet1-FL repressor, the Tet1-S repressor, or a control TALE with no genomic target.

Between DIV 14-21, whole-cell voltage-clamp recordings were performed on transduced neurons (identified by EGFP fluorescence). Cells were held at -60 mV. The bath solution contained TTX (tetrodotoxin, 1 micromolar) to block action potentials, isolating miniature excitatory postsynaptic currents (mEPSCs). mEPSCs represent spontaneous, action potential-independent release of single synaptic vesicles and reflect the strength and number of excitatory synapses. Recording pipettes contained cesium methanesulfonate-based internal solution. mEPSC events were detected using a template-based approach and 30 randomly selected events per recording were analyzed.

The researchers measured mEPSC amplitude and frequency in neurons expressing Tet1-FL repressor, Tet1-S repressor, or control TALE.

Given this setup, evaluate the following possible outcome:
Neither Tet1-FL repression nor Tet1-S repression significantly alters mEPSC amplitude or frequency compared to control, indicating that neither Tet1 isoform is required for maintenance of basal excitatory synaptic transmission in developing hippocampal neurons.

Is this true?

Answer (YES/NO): NO